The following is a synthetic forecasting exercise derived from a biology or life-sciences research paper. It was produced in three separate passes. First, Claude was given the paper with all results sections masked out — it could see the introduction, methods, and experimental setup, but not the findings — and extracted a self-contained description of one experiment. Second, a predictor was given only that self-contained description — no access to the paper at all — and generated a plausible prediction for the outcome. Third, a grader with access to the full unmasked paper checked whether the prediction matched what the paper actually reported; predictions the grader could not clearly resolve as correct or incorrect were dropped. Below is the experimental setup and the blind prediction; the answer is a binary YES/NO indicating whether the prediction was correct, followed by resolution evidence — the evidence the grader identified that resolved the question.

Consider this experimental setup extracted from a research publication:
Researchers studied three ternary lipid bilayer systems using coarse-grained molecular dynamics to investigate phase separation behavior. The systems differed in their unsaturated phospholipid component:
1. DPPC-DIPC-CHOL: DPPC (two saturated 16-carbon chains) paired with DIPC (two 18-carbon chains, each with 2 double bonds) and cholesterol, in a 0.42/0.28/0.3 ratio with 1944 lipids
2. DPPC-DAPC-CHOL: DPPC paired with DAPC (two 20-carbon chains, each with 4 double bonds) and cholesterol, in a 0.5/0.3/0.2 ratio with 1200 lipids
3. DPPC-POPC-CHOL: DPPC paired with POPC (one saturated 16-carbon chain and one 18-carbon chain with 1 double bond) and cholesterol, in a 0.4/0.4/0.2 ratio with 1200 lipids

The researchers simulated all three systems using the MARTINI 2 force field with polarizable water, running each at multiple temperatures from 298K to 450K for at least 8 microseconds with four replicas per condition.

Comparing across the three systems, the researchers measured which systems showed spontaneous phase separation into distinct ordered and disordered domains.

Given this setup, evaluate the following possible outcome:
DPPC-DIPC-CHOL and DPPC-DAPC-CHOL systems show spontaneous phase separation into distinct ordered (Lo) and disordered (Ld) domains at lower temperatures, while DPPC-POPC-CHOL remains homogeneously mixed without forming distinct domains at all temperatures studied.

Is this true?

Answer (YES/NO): YES